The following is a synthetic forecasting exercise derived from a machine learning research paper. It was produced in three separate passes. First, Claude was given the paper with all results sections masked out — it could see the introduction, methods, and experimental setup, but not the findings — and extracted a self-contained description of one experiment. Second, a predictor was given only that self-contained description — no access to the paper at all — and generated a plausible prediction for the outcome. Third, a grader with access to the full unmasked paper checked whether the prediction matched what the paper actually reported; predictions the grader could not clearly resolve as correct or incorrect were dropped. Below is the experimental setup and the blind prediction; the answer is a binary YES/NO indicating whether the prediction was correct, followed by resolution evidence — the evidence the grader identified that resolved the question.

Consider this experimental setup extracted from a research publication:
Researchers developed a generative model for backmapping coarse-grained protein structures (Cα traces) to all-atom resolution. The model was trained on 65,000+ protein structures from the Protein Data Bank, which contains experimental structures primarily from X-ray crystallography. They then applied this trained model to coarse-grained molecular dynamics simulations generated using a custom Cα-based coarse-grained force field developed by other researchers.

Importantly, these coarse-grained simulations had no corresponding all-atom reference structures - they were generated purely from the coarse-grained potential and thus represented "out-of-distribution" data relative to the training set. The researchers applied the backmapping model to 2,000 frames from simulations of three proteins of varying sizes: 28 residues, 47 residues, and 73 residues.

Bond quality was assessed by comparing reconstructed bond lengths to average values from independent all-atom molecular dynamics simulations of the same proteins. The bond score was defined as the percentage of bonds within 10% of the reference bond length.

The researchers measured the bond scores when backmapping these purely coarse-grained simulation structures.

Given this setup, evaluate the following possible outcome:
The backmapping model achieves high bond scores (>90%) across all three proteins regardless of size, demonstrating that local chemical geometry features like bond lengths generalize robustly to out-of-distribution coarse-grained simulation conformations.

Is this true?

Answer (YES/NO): YES